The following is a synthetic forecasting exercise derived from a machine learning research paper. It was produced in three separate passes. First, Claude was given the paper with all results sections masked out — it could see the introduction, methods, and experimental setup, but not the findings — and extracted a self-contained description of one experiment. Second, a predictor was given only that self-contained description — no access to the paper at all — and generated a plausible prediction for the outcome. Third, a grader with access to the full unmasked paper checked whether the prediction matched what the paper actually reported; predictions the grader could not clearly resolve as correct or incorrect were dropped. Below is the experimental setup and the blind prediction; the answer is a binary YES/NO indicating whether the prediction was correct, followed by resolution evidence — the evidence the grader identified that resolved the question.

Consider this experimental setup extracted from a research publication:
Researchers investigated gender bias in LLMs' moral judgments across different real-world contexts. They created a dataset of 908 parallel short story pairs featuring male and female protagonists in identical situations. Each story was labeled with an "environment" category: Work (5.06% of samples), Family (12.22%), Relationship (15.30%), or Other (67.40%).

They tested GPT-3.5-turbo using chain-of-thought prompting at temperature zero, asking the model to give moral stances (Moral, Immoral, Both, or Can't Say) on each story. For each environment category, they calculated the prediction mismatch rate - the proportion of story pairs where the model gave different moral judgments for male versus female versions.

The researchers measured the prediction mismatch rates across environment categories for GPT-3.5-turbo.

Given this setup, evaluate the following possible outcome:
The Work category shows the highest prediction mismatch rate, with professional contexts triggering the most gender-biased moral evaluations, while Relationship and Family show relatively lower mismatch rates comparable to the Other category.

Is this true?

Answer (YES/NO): NO